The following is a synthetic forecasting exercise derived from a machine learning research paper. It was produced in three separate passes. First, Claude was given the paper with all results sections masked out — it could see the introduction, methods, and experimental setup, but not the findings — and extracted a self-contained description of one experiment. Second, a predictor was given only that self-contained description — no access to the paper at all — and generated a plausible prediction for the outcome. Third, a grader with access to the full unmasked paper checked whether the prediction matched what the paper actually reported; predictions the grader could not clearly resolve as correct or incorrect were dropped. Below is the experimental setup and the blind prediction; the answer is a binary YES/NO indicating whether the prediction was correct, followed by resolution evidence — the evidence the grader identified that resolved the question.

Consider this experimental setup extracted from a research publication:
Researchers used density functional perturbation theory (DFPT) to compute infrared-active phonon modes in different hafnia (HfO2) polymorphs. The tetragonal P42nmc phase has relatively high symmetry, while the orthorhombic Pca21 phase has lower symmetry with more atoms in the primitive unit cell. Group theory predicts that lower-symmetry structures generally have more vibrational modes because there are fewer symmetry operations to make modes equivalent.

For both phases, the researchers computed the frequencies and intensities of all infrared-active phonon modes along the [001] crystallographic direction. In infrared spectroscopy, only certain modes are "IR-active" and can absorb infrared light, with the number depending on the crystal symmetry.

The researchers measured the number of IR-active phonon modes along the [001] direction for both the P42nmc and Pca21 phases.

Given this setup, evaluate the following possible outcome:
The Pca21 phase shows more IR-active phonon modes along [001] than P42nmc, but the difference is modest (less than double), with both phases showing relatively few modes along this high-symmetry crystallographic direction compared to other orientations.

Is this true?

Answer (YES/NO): NO